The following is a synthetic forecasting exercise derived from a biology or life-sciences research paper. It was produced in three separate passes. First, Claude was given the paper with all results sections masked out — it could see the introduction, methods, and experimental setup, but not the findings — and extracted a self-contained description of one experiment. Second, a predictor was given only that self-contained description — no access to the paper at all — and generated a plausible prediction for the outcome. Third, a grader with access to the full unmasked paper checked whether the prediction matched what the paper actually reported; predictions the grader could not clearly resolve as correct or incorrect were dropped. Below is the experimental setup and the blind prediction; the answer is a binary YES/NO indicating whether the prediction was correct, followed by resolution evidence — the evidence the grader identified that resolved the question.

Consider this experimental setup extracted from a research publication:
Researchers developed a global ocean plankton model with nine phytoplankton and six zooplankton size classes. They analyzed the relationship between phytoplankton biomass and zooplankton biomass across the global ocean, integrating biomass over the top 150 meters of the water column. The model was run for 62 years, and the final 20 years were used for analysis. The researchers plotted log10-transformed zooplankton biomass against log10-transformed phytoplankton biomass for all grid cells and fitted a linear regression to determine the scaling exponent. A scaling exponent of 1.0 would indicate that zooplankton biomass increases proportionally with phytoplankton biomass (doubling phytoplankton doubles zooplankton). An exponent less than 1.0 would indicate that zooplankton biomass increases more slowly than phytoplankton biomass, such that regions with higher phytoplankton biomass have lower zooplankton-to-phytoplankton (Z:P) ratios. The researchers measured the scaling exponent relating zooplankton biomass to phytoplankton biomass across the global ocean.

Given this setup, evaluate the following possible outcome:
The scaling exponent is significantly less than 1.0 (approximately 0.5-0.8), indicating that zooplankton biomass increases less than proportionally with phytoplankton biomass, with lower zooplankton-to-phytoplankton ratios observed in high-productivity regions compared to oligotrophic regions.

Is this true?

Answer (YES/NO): YES